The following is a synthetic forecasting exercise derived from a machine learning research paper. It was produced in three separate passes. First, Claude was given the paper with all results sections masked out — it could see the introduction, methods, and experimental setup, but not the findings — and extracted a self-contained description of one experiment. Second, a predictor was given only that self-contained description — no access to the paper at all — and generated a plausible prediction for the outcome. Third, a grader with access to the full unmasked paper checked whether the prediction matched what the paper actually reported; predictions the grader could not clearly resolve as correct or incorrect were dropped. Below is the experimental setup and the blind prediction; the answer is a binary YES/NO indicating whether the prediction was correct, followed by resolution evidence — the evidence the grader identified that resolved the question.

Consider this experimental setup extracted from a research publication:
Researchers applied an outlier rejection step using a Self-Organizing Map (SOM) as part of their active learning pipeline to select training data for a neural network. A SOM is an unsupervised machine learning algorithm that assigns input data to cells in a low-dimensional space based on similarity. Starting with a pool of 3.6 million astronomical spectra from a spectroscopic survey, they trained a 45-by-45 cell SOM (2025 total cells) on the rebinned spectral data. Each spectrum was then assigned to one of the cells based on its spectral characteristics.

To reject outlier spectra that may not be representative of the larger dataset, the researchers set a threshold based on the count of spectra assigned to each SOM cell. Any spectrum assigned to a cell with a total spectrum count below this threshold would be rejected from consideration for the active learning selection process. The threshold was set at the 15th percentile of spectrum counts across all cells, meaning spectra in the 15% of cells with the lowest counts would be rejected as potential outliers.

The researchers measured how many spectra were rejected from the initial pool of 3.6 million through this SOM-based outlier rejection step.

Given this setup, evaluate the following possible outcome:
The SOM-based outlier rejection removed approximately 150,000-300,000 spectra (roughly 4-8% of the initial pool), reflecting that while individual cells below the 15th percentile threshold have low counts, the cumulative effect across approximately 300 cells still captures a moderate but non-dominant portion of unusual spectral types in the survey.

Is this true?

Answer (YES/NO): NO